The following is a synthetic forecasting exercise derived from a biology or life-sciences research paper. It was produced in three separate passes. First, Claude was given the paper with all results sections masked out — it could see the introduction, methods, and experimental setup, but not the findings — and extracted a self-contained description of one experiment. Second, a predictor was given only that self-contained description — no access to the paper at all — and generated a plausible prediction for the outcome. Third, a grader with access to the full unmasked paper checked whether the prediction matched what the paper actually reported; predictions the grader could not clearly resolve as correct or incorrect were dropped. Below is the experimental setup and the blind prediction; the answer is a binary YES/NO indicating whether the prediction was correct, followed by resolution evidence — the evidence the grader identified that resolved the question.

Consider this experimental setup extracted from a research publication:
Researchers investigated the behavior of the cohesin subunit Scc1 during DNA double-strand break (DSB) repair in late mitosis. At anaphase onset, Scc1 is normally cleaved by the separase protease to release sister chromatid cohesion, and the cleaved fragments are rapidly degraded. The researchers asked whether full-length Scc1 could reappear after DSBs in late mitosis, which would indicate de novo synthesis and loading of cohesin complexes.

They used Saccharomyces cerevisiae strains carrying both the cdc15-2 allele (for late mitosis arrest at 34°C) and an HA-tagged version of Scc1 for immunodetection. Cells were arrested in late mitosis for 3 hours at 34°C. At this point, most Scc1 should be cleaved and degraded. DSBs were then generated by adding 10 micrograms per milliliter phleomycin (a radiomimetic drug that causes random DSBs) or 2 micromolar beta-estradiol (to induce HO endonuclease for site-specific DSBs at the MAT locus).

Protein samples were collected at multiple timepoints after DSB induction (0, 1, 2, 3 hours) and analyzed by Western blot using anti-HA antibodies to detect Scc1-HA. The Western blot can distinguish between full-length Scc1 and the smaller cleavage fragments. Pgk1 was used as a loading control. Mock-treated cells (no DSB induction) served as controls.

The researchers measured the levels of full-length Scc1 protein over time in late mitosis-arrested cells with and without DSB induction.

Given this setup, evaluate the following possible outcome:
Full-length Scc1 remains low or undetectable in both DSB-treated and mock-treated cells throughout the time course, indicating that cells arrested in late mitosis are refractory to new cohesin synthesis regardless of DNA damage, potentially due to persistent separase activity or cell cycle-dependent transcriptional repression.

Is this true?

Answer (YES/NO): NO